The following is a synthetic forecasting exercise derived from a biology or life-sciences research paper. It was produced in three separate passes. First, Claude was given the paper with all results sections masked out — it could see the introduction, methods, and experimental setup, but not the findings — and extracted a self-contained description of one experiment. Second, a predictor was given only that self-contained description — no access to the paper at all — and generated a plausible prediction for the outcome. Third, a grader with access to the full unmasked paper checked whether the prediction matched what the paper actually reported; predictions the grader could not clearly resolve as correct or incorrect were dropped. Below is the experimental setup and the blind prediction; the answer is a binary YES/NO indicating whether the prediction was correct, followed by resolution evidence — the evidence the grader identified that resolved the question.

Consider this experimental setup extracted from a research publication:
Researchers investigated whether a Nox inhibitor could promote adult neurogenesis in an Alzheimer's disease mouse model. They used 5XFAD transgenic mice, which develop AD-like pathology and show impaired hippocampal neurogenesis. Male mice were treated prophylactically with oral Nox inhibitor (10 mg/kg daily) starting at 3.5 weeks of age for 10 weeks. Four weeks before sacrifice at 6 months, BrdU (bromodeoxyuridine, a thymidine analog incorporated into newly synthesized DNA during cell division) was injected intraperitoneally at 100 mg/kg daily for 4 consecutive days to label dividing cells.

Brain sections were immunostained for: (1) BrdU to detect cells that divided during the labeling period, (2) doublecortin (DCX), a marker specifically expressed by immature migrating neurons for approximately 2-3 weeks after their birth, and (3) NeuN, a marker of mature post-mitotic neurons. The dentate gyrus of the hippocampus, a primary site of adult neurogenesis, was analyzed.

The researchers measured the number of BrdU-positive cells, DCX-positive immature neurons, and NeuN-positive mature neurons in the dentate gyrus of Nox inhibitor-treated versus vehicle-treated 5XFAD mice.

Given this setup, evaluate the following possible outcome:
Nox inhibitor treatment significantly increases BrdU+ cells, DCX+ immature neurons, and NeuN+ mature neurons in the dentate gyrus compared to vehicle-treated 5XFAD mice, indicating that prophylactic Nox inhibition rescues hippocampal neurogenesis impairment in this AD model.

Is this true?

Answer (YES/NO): YES